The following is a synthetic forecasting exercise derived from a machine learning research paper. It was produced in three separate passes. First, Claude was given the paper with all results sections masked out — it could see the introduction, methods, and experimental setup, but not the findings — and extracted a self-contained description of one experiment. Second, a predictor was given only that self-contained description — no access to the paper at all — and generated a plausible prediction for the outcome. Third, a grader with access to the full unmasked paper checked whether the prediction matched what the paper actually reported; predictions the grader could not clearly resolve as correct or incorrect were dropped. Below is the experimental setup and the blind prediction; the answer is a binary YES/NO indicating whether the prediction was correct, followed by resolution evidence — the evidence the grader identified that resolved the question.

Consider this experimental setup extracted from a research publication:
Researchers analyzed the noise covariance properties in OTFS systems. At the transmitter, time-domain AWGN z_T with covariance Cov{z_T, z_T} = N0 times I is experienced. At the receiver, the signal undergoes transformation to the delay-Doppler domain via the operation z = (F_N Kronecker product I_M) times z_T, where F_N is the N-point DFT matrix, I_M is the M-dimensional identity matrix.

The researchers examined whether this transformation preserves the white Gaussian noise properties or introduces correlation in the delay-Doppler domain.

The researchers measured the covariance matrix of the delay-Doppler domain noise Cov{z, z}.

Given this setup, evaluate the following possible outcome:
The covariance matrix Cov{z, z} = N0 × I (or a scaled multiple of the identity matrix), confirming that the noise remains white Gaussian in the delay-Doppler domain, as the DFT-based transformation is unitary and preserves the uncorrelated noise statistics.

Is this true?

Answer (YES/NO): YES